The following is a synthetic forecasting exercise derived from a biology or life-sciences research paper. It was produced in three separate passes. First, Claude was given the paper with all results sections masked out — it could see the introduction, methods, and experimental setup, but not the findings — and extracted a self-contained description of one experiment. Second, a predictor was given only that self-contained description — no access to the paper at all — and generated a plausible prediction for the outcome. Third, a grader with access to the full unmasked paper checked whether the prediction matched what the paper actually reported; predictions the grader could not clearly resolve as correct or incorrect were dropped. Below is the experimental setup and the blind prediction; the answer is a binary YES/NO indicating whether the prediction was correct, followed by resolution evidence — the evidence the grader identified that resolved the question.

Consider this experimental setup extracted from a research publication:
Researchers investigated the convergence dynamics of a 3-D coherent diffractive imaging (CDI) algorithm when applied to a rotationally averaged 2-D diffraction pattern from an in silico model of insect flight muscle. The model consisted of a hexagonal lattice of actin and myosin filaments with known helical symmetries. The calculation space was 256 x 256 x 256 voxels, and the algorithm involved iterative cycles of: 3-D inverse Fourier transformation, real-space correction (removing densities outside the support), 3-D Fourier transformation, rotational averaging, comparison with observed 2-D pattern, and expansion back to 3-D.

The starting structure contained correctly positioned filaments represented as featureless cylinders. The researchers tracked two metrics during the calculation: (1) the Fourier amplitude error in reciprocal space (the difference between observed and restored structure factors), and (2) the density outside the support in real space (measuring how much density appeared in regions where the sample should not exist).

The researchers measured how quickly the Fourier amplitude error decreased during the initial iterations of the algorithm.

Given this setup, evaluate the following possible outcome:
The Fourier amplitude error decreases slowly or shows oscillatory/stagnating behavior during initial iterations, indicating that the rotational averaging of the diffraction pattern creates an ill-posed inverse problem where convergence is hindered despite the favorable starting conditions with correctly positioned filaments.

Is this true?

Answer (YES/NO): NO